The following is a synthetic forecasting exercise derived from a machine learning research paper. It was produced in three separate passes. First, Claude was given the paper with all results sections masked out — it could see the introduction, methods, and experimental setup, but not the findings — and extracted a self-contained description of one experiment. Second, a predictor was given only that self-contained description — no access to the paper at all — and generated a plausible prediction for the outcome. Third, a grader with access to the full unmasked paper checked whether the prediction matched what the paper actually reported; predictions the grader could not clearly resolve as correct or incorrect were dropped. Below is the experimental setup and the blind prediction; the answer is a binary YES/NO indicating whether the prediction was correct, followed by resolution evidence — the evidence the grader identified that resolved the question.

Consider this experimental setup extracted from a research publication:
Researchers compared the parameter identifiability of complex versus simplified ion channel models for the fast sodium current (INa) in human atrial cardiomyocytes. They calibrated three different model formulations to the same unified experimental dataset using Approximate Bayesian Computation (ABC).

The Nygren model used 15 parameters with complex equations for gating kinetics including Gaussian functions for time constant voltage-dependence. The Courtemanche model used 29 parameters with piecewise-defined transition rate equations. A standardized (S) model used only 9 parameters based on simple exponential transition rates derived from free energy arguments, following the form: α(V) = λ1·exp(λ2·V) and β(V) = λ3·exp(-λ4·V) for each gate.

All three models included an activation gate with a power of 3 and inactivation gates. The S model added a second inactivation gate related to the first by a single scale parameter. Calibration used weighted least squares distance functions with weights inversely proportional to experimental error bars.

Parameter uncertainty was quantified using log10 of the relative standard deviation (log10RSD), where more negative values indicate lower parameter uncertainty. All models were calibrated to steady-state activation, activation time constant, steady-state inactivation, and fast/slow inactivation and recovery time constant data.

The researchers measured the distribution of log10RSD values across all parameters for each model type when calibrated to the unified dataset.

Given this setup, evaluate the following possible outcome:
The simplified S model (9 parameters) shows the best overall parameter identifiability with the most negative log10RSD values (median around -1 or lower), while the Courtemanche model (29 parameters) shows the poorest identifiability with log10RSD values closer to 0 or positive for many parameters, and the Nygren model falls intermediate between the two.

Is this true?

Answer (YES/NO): NO